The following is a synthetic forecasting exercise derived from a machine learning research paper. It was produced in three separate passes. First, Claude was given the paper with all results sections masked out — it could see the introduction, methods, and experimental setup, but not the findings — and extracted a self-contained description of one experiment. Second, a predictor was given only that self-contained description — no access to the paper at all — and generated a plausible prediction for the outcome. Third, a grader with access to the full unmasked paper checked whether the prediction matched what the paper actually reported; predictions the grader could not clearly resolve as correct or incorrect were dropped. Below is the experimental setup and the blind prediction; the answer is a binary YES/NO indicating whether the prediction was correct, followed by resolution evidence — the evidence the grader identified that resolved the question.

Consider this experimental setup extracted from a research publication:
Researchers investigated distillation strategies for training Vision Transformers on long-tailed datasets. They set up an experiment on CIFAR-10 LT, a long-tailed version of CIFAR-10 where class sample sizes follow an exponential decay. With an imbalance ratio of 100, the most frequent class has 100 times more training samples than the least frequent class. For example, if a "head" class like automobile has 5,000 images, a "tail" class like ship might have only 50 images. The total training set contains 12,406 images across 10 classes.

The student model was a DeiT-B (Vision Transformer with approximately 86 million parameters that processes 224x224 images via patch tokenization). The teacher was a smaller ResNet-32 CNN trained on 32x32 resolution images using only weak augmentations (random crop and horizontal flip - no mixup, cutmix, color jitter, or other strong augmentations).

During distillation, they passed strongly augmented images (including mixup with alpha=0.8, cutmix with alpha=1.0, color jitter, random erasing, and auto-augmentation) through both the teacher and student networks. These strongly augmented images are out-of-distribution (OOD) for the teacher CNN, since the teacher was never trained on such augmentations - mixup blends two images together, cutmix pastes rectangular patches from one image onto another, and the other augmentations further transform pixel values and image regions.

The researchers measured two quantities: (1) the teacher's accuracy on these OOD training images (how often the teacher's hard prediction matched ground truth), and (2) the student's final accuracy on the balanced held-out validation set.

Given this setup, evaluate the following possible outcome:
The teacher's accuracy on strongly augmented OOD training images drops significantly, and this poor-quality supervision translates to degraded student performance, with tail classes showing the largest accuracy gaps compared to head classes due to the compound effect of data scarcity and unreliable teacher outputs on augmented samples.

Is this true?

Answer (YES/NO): NO